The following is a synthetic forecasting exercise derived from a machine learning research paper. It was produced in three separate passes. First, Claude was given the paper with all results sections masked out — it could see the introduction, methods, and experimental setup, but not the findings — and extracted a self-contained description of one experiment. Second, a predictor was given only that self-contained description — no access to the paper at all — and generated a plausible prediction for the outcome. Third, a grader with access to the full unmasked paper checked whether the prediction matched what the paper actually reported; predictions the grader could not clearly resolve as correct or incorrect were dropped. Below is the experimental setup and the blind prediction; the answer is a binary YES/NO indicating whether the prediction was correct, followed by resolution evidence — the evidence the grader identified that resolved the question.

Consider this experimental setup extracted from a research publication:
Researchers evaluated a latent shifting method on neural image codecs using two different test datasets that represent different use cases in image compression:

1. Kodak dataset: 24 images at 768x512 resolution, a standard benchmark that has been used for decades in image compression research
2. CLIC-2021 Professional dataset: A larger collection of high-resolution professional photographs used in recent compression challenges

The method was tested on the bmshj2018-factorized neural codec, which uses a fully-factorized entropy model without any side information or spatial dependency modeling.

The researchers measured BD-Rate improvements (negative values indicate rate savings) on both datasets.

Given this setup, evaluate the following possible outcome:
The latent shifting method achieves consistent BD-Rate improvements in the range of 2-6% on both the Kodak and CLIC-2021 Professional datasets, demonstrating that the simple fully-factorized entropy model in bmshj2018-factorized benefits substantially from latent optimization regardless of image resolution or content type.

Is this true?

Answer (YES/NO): NO